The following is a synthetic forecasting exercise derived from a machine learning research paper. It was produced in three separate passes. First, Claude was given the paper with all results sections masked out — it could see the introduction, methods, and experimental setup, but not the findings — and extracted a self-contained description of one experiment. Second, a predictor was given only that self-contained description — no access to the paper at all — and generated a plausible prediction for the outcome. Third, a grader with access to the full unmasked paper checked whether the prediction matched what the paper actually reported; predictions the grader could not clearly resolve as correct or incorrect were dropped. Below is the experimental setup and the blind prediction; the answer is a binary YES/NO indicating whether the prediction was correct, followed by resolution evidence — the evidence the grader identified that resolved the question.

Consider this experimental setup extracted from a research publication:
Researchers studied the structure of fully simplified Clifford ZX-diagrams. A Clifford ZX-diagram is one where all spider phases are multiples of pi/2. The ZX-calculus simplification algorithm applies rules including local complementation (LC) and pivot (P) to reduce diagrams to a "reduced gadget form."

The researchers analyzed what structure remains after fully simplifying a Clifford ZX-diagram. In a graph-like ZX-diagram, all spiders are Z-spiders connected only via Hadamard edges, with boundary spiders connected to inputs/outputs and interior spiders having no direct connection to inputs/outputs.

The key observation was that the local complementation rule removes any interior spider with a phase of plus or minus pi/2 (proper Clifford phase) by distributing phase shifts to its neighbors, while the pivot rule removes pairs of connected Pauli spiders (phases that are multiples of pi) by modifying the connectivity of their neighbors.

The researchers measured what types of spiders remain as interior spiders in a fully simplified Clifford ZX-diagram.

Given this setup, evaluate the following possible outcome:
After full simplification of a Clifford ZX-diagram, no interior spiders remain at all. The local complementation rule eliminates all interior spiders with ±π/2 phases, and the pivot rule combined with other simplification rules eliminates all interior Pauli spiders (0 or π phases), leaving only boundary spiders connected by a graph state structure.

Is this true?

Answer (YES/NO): YES